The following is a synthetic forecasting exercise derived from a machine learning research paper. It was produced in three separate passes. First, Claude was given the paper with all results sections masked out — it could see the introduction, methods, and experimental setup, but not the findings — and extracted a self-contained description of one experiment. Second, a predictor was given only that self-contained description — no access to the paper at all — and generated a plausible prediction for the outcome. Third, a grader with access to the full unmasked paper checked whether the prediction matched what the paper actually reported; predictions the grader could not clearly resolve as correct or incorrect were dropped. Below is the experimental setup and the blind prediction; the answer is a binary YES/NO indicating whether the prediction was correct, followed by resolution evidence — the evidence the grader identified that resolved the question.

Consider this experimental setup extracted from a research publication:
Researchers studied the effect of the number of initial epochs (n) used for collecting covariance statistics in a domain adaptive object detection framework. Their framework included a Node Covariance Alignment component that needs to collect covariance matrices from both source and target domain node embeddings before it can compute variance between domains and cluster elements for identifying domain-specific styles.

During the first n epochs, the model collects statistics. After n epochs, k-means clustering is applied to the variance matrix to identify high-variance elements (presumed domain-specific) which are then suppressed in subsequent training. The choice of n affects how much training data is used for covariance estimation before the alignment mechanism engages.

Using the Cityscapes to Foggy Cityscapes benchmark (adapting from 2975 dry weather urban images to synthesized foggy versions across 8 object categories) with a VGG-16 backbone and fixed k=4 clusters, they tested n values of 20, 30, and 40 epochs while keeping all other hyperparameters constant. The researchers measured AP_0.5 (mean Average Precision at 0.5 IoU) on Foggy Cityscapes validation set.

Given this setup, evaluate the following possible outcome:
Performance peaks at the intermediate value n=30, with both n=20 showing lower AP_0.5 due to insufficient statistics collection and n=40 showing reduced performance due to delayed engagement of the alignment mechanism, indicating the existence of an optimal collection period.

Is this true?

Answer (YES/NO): YES